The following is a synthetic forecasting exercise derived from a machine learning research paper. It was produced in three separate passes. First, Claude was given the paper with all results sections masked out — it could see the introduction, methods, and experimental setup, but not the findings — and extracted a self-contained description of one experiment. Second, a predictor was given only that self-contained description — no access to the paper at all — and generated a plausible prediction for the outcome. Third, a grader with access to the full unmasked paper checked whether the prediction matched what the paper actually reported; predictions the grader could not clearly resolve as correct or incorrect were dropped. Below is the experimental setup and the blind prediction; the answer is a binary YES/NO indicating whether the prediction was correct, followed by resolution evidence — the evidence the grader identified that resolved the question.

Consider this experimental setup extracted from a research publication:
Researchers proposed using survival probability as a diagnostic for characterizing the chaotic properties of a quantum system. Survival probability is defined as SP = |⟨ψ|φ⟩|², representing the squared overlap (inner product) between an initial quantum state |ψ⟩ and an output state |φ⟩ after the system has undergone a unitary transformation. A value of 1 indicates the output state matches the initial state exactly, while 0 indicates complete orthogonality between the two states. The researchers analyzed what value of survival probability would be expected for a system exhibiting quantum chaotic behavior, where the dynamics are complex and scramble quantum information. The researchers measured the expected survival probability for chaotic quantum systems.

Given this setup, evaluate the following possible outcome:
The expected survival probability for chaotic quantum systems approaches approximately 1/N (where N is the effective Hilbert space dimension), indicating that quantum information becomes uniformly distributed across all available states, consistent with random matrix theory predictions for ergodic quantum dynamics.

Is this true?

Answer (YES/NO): NO